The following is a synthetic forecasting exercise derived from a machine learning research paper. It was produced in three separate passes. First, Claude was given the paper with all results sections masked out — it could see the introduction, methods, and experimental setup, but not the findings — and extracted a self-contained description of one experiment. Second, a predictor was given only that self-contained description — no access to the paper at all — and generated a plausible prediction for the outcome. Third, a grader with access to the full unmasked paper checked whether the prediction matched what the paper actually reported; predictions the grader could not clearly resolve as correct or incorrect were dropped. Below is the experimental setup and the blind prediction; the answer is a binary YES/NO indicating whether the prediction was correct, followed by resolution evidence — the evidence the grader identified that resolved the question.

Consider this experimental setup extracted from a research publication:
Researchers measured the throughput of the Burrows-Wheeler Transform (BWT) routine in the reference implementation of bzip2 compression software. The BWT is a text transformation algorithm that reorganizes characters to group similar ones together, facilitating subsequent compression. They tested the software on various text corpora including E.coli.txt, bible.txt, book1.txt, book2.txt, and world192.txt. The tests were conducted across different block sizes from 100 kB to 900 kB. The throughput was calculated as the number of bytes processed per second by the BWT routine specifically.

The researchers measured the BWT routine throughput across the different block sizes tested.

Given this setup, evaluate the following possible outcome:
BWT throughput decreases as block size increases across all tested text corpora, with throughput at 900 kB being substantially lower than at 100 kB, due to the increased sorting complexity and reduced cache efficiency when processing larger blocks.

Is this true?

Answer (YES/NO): NO